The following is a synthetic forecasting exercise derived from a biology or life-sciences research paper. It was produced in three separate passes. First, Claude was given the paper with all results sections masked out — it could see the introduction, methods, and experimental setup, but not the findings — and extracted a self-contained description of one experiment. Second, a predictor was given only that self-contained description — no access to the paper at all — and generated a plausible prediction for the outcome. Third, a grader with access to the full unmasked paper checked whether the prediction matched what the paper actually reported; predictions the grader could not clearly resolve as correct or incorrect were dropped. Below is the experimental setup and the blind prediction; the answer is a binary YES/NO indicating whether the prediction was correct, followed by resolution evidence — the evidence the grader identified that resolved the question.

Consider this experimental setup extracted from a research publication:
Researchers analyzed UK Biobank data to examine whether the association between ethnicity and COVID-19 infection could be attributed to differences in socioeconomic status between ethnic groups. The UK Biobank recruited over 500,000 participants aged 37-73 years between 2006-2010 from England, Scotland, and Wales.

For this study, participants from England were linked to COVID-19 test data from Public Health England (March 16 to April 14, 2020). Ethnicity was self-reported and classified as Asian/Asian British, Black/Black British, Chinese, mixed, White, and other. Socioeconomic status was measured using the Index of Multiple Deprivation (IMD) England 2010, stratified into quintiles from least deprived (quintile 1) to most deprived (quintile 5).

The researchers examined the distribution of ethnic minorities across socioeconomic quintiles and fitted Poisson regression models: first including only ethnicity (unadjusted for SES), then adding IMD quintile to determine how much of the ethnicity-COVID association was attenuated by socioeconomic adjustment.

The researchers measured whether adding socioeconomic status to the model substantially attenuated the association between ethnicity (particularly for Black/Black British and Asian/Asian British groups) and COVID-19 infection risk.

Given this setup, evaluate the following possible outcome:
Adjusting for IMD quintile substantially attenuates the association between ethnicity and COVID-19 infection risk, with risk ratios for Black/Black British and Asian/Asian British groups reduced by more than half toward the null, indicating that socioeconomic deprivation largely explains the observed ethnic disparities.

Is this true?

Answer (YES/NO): NO